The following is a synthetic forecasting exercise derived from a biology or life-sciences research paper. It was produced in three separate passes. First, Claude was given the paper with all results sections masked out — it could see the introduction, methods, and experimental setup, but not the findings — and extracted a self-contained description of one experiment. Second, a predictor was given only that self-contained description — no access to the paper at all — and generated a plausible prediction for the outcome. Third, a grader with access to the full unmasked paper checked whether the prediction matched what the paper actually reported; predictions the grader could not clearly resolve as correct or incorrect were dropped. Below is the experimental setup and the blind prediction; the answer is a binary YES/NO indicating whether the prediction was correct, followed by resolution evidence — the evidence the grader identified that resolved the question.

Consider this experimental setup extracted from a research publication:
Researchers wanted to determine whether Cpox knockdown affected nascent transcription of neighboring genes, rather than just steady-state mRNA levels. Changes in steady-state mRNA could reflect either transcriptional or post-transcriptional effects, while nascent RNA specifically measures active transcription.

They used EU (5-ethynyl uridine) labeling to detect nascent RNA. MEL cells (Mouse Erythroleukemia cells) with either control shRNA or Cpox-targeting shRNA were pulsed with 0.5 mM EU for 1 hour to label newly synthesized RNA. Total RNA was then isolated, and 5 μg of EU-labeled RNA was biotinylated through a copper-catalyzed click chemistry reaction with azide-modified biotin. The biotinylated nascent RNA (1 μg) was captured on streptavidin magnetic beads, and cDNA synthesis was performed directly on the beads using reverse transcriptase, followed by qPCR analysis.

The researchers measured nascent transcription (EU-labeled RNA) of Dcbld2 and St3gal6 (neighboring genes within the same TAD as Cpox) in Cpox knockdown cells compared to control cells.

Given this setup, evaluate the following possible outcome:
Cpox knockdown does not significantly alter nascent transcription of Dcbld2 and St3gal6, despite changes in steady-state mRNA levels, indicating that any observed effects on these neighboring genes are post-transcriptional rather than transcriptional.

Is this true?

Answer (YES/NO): NO